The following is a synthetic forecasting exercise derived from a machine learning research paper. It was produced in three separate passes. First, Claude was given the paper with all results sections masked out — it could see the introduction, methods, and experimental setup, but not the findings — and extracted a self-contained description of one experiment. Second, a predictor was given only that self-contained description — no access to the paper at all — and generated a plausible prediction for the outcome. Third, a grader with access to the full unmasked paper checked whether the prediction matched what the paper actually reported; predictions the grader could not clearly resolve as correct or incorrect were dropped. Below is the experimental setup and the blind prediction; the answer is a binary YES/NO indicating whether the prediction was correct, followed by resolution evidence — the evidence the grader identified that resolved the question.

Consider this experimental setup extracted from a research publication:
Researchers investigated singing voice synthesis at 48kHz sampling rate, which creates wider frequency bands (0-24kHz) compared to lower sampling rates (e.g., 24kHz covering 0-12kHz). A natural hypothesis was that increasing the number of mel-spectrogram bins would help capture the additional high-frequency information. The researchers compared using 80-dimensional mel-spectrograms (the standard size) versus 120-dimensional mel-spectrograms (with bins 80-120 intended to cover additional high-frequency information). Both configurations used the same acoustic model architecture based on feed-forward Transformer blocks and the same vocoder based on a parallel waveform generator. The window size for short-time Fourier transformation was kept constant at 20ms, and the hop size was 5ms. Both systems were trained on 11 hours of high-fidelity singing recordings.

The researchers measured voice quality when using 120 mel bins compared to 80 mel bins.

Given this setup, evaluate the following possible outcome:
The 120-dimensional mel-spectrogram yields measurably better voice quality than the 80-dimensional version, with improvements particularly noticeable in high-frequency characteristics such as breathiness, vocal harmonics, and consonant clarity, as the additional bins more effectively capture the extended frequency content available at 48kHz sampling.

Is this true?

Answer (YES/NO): NO